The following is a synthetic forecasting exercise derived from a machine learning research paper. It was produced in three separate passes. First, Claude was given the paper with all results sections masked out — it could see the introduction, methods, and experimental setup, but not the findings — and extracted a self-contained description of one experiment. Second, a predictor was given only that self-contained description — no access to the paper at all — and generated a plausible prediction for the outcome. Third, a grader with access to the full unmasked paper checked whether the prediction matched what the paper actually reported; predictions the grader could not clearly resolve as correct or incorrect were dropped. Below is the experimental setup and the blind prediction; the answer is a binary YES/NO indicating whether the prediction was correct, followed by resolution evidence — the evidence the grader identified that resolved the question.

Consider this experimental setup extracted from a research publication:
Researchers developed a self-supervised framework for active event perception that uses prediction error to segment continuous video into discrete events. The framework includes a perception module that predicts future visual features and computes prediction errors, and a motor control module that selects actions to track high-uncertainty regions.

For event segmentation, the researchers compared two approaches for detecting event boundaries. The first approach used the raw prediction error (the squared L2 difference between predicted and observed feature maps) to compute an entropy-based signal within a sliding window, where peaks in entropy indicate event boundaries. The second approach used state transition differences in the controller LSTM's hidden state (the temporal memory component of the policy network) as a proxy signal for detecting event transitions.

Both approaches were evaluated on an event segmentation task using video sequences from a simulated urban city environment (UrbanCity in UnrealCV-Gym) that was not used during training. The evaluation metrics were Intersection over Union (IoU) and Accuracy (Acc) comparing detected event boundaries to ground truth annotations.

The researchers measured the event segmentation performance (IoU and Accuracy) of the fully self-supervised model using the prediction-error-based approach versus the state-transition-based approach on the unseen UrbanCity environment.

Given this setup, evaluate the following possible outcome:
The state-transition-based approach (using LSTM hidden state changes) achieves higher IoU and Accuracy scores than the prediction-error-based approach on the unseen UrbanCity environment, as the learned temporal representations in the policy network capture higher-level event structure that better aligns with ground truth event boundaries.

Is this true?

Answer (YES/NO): NO